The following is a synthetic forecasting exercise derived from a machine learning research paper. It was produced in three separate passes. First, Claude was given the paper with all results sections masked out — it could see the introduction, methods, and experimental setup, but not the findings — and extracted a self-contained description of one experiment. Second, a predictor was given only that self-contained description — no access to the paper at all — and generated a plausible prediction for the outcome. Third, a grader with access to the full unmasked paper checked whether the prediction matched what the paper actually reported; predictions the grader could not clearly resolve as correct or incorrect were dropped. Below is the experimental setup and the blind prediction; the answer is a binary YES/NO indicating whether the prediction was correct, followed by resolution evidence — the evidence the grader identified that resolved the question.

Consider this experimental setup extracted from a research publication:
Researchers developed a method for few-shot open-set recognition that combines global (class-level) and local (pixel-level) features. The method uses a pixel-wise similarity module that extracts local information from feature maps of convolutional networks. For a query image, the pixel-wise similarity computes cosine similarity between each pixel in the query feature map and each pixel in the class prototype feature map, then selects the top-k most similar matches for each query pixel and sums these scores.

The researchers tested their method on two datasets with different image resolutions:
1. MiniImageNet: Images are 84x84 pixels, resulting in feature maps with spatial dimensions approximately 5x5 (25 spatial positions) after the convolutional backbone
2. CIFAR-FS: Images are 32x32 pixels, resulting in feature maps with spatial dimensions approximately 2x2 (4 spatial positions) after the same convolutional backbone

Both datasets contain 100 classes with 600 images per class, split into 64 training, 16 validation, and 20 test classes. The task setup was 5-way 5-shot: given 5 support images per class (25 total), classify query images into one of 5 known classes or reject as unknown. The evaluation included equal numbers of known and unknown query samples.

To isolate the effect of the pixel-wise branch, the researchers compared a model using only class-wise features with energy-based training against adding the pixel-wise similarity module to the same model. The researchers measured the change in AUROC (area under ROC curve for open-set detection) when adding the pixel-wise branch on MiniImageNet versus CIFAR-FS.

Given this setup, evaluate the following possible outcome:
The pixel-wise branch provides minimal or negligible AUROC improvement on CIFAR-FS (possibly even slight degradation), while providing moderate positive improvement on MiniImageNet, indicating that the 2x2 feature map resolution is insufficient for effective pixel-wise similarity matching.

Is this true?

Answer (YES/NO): YES